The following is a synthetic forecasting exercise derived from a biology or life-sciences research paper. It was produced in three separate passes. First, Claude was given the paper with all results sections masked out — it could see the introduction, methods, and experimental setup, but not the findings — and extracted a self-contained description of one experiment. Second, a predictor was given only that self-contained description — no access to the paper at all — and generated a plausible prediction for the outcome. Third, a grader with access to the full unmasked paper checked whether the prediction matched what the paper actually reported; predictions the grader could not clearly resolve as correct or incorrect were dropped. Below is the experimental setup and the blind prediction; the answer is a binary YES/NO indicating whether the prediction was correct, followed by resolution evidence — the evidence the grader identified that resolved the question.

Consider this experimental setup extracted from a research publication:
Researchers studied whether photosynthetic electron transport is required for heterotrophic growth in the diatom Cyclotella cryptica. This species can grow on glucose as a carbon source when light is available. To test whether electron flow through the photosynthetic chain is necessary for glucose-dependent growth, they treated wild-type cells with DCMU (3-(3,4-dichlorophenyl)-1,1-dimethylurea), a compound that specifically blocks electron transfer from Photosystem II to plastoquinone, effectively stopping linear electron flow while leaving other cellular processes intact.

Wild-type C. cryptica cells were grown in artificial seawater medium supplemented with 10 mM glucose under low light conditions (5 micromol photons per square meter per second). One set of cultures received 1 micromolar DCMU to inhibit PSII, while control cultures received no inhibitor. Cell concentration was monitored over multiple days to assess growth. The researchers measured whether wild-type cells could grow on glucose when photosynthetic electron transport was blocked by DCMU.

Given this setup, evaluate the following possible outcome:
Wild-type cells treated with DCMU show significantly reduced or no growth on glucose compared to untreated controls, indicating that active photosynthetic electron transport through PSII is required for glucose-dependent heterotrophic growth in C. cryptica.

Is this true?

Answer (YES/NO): NO